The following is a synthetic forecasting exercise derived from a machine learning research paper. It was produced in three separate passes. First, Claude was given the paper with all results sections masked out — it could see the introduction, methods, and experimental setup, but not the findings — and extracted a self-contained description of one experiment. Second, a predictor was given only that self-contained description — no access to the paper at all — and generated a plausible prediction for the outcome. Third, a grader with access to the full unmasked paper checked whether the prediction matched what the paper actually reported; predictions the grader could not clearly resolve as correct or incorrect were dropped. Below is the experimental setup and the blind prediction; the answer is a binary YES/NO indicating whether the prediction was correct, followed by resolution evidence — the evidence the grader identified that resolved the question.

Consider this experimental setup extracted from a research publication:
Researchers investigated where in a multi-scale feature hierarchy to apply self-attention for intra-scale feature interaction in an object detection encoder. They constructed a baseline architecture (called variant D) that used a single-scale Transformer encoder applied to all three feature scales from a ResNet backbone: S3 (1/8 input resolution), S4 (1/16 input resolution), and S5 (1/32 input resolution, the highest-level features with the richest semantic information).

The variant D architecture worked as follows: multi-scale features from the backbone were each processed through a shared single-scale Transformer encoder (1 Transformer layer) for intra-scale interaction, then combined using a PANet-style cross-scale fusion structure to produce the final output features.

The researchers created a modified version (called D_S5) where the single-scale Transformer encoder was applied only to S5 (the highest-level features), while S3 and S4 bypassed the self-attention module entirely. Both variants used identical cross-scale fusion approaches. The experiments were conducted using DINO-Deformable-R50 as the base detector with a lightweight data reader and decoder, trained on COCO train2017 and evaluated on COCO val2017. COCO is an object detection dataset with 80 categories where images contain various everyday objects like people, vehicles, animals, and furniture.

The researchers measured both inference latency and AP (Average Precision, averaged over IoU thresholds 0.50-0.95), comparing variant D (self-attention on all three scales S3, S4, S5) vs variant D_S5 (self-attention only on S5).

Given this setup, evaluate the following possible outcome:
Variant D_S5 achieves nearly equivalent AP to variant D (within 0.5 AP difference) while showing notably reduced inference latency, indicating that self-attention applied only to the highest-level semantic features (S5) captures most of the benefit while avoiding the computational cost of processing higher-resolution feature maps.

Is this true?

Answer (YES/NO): NO